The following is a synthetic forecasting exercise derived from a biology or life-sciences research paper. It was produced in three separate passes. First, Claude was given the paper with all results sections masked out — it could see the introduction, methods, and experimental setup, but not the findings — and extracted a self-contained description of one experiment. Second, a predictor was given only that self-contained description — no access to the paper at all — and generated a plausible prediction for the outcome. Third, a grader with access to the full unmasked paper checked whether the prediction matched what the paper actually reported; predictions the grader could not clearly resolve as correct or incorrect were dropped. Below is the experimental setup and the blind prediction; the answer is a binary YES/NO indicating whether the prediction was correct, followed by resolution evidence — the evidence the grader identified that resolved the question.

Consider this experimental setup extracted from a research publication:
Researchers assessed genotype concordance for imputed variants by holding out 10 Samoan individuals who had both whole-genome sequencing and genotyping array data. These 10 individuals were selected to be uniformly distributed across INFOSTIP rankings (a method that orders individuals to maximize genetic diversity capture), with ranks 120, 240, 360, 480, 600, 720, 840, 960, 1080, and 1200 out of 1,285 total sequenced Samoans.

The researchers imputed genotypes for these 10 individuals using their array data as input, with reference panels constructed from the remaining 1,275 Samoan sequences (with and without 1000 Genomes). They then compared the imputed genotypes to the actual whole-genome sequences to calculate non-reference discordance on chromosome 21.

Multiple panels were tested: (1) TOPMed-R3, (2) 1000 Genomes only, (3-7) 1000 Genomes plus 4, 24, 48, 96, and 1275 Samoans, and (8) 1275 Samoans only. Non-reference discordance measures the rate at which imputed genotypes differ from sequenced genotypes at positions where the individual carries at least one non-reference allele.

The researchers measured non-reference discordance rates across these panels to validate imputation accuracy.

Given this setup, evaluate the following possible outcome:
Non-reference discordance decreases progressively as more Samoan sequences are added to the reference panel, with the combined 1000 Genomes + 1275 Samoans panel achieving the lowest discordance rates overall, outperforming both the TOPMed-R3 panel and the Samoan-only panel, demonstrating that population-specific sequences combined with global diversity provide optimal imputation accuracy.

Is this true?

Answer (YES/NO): YES